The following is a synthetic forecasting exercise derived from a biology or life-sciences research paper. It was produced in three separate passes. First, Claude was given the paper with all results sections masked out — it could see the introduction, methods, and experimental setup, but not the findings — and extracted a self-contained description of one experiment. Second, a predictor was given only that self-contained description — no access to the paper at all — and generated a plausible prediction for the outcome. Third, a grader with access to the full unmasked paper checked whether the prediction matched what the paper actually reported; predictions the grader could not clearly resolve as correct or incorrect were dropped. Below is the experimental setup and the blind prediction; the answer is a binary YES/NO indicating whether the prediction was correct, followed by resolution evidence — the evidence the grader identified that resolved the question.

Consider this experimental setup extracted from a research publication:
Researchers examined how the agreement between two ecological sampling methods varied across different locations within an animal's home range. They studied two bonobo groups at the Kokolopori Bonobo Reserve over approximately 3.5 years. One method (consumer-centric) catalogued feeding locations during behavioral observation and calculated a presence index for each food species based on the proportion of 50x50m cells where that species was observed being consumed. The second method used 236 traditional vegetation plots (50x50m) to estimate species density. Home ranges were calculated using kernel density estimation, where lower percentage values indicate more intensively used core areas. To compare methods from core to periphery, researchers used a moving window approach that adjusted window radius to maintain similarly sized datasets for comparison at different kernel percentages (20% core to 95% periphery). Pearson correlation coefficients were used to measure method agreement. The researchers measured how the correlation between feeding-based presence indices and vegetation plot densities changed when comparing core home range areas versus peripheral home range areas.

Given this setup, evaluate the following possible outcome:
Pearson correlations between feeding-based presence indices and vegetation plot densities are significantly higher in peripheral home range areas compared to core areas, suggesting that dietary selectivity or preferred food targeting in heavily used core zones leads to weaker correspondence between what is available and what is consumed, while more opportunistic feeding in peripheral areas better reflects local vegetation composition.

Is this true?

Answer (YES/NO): NO